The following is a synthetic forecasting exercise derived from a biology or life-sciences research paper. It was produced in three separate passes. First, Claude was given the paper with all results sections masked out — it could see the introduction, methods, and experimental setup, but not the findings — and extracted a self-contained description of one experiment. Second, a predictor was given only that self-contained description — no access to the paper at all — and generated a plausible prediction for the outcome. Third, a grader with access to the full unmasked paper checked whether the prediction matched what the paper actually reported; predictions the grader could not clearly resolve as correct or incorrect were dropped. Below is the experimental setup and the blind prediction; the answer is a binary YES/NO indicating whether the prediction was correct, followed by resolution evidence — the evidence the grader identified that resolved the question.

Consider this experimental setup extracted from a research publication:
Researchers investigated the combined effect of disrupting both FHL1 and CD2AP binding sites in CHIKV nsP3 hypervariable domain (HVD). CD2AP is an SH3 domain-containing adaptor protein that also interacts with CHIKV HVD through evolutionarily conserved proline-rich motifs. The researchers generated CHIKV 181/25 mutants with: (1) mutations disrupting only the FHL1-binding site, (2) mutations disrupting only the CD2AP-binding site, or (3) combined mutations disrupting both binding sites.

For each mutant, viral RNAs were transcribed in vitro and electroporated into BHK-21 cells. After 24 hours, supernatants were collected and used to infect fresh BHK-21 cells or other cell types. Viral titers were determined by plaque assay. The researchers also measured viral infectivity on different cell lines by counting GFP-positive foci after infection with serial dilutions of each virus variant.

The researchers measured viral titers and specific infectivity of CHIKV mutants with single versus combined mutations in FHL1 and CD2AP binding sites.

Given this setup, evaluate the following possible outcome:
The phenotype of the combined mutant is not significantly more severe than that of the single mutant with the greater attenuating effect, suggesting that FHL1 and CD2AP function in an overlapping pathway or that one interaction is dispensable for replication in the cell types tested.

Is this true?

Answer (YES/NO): NO